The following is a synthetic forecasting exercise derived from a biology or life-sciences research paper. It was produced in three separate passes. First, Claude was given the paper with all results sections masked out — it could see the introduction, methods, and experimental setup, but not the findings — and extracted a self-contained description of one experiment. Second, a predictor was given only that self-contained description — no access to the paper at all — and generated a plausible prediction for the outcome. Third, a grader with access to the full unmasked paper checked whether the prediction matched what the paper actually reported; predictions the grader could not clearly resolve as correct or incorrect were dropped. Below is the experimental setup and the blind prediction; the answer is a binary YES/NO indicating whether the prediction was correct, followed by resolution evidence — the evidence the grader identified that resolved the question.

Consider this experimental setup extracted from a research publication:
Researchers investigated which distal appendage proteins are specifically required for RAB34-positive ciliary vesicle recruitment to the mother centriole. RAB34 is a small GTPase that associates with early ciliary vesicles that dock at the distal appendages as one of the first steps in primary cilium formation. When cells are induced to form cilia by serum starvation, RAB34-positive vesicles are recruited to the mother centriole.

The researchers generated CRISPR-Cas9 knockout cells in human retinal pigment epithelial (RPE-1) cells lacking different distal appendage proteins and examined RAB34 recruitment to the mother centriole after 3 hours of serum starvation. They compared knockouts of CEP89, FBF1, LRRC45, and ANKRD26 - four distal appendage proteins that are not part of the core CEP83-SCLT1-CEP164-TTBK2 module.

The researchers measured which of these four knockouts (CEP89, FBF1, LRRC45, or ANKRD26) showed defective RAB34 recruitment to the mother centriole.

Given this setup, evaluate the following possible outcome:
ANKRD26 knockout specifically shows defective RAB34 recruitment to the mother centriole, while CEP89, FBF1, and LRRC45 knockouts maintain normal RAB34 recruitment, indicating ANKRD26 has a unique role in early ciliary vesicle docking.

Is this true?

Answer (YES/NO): NO